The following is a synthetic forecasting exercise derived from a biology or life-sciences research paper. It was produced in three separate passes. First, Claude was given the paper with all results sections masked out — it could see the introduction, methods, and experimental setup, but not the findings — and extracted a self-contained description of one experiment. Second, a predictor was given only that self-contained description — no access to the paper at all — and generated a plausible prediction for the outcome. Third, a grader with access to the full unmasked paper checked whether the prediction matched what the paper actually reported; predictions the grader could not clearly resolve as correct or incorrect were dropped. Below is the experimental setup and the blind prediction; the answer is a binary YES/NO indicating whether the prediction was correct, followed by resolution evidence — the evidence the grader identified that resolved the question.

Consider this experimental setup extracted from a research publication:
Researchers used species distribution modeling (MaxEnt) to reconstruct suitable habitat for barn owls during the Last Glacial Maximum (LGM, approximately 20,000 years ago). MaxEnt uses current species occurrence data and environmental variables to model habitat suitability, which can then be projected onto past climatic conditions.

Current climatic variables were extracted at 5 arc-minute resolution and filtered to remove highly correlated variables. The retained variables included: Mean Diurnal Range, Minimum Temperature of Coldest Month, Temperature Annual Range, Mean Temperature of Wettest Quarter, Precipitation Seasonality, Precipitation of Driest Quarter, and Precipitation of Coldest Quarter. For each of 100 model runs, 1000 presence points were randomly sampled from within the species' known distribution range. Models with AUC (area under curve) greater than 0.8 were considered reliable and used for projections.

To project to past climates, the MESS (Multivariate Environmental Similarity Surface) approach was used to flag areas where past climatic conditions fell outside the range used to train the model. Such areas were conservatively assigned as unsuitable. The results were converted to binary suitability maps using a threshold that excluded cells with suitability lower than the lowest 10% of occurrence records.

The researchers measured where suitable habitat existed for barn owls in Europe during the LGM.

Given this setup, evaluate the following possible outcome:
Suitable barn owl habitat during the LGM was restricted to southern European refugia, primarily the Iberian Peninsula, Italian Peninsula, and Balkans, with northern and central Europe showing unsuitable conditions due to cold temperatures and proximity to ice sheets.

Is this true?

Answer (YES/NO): YES